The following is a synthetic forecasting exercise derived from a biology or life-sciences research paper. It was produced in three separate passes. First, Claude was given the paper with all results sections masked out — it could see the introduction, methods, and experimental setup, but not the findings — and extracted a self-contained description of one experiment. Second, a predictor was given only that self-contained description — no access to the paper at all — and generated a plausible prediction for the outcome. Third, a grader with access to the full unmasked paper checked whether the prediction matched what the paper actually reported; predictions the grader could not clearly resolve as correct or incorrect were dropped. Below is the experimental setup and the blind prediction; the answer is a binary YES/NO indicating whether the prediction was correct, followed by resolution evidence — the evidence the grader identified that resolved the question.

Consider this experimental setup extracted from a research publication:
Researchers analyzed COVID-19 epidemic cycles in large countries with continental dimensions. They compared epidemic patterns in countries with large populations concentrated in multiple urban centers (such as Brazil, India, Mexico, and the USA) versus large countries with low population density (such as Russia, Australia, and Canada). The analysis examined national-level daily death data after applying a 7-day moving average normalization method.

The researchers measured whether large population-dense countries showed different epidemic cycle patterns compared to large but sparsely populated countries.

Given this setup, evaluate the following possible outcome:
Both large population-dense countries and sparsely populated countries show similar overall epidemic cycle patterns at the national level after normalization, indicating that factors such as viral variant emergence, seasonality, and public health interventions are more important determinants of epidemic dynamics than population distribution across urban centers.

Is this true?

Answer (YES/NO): NO